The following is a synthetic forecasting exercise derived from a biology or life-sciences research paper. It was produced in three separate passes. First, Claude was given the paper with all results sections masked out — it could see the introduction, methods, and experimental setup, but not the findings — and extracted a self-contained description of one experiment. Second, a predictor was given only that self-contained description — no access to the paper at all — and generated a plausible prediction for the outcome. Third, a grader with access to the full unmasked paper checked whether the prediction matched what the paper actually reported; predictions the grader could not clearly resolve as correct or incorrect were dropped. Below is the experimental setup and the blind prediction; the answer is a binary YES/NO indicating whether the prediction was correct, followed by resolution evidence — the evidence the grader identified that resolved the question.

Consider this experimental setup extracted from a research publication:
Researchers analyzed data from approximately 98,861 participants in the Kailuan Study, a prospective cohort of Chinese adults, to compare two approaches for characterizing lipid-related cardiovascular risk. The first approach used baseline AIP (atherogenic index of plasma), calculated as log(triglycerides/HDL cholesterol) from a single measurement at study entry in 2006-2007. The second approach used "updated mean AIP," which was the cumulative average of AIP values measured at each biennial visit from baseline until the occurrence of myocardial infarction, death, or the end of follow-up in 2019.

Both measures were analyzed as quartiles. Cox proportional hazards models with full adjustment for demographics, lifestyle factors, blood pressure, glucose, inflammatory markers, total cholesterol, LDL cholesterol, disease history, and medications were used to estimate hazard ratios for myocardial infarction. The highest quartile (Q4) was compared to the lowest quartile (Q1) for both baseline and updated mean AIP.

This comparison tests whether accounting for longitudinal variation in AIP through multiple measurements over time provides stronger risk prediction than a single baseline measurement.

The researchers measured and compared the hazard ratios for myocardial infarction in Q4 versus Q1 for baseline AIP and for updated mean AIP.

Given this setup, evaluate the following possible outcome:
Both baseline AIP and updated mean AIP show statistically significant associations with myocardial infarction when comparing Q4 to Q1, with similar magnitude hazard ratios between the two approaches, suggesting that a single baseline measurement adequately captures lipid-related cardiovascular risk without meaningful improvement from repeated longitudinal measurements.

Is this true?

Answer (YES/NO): YES